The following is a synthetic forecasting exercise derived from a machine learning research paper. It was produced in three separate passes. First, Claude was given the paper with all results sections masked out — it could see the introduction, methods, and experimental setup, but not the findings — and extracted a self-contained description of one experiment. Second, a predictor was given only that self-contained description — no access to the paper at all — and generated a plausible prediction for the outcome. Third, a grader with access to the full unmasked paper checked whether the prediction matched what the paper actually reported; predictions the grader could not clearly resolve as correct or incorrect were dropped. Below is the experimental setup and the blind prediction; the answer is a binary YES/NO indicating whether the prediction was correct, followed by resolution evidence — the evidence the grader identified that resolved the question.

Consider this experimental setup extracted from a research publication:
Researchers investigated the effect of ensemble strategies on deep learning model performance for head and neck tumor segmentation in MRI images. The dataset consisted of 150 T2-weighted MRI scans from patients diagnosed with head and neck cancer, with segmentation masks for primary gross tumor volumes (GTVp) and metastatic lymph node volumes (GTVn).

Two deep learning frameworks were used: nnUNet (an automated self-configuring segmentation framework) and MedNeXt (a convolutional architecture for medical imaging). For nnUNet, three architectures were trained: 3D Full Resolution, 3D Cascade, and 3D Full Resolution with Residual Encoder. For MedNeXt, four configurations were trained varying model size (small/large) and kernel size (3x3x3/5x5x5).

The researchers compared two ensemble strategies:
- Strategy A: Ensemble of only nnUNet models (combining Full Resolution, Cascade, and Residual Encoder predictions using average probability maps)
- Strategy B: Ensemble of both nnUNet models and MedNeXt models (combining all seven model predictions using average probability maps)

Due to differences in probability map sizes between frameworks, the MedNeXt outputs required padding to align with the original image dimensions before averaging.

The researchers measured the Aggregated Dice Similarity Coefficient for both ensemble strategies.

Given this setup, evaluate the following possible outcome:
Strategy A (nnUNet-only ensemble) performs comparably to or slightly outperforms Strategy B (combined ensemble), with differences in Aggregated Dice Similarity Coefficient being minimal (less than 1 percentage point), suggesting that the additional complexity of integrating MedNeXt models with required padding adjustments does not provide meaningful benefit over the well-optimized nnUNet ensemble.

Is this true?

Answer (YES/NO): NO